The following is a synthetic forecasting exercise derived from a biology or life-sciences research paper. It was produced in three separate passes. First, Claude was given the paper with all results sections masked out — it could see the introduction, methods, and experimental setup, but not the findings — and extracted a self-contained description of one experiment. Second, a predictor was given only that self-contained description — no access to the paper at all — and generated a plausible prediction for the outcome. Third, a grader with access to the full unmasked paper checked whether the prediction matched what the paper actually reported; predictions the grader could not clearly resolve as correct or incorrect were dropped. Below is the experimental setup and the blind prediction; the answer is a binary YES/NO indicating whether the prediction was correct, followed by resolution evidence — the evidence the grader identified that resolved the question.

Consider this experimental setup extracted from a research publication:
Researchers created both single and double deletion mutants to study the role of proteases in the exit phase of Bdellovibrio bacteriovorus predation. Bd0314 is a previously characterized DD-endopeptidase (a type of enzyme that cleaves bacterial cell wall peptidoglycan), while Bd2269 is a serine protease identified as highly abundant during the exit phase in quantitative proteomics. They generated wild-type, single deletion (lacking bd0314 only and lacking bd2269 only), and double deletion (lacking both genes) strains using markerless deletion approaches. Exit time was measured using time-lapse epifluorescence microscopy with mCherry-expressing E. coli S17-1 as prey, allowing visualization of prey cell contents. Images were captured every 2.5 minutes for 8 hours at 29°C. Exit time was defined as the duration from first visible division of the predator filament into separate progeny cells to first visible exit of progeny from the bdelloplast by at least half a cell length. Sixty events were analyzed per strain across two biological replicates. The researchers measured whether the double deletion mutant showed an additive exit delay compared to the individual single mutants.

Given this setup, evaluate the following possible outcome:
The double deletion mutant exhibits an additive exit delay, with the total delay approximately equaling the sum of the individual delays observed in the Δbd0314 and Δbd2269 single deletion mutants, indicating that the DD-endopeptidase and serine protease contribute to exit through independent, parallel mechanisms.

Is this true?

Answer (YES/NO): NO